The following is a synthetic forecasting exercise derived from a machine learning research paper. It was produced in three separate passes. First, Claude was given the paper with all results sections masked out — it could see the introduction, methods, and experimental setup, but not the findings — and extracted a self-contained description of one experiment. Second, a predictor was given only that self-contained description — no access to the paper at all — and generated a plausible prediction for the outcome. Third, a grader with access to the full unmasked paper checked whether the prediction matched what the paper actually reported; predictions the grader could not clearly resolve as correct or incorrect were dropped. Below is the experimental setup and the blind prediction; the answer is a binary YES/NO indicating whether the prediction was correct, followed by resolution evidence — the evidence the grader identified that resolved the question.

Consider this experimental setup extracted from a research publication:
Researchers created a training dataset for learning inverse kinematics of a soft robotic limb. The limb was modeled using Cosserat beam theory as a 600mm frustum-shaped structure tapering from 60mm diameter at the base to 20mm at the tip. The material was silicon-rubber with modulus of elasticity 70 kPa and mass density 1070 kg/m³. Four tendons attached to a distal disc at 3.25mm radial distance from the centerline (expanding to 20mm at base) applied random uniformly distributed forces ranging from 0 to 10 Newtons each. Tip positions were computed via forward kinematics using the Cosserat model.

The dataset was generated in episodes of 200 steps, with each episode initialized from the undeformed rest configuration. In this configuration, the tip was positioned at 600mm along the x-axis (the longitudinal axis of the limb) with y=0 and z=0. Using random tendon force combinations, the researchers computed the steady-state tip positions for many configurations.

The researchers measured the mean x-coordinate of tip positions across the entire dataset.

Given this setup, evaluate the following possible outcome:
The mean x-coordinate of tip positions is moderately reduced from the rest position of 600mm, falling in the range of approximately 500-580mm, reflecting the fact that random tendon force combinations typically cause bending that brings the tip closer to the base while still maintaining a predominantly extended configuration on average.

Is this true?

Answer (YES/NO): NO